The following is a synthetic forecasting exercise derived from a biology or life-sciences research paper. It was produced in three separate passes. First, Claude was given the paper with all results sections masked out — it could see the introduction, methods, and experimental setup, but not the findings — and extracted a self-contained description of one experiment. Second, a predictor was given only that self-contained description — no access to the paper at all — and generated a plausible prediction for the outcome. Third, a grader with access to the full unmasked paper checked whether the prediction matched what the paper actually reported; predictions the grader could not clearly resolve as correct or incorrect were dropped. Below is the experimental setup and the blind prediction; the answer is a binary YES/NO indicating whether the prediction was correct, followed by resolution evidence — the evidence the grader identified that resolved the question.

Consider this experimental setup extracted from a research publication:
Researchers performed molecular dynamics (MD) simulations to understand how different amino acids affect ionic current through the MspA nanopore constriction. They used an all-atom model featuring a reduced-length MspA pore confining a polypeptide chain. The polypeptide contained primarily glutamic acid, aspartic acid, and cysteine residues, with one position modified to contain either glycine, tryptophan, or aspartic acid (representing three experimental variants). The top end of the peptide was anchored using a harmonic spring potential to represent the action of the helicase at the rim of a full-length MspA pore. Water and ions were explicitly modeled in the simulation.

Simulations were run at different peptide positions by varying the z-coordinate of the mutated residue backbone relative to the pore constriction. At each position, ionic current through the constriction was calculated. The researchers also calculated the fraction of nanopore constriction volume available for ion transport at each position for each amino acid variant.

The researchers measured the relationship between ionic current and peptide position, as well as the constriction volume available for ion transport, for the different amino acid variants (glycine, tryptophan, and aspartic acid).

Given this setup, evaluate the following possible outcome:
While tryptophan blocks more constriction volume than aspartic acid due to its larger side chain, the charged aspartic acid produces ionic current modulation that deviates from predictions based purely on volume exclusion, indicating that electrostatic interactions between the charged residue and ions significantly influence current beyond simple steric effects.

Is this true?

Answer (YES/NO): NO